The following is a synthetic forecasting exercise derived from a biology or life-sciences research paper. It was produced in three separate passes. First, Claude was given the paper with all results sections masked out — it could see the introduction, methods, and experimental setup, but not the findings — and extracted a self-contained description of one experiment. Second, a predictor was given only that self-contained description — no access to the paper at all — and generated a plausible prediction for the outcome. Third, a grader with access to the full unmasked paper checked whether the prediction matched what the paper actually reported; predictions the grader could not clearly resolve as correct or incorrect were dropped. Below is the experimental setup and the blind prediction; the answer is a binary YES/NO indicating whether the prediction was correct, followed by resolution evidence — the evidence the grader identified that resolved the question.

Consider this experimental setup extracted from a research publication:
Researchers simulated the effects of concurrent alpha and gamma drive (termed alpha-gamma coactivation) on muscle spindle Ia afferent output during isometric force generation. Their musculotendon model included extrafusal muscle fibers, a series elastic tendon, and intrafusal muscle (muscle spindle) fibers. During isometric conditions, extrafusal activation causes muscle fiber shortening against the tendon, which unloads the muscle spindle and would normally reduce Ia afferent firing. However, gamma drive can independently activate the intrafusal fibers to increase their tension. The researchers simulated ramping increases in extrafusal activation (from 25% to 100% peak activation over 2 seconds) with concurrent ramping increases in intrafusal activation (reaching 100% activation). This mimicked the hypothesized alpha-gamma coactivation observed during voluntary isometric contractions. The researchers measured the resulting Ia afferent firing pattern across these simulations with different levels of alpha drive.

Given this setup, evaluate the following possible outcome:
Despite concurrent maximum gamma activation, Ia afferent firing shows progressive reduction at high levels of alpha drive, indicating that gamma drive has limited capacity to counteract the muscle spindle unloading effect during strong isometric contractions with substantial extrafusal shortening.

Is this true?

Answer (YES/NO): YES